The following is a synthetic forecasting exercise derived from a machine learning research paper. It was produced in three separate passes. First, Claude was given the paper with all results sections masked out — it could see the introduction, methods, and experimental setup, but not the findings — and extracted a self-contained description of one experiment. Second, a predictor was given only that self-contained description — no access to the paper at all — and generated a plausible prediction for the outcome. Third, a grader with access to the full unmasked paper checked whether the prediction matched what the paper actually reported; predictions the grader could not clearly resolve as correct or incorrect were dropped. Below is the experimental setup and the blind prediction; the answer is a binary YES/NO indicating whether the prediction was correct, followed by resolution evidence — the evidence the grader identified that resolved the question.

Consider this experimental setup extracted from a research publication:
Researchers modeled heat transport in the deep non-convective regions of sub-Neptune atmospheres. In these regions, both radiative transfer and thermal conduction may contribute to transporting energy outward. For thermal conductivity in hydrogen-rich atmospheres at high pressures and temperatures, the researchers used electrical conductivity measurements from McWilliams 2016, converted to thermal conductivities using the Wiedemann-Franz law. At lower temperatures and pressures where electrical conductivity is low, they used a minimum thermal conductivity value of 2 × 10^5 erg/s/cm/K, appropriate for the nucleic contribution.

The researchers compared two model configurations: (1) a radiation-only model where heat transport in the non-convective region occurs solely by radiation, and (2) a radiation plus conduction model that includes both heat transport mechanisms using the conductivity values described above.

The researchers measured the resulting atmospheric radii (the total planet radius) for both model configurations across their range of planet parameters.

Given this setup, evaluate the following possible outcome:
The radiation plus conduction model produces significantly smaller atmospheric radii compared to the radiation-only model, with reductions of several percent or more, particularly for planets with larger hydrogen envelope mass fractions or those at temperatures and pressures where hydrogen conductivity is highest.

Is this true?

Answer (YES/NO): NO